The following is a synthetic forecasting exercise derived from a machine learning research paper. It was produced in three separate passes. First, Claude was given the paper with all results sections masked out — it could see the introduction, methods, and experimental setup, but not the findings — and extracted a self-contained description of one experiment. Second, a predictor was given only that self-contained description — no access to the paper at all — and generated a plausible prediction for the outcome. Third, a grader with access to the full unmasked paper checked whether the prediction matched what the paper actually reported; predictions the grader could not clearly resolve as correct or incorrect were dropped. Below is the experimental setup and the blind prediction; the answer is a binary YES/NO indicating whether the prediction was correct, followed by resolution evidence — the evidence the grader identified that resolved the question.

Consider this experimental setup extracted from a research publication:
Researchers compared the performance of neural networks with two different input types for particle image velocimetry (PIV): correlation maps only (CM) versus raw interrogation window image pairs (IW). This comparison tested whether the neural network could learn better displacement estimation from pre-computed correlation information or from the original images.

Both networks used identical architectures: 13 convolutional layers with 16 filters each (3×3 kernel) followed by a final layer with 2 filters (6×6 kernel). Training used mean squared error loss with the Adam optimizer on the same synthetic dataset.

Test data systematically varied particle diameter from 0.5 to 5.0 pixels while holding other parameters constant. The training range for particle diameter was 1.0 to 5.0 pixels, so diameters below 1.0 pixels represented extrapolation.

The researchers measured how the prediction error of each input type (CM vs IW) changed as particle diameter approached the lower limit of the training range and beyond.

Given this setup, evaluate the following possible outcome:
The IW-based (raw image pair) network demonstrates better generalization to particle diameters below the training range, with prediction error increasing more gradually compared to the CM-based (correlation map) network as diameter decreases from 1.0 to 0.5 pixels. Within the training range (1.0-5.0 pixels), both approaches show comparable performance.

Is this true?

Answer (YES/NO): NO